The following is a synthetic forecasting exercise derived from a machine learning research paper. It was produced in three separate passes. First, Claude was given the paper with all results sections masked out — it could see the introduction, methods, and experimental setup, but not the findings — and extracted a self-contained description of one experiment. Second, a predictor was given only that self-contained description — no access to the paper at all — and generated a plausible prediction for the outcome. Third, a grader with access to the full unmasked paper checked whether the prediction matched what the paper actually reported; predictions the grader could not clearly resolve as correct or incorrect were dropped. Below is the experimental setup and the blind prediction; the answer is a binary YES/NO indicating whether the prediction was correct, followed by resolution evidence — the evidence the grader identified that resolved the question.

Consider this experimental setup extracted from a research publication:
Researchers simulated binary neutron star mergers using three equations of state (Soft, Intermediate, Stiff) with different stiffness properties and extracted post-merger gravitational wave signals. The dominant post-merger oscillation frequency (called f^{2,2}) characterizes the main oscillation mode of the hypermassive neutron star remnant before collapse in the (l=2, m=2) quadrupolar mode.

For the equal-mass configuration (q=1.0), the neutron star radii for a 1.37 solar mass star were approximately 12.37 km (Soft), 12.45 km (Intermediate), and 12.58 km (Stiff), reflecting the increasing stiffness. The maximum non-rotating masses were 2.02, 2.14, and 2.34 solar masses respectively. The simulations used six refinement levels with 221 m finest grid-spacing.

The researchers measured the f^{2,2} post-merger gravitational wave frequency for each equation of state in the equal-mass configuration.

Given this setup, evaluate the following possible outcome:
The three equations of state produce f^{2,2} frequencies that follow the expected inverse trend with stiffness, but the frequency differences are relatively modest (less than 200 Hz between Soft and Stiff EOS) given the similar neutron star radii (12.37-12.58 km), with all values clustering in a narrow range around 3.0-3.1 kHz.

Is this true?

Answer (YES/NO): NO